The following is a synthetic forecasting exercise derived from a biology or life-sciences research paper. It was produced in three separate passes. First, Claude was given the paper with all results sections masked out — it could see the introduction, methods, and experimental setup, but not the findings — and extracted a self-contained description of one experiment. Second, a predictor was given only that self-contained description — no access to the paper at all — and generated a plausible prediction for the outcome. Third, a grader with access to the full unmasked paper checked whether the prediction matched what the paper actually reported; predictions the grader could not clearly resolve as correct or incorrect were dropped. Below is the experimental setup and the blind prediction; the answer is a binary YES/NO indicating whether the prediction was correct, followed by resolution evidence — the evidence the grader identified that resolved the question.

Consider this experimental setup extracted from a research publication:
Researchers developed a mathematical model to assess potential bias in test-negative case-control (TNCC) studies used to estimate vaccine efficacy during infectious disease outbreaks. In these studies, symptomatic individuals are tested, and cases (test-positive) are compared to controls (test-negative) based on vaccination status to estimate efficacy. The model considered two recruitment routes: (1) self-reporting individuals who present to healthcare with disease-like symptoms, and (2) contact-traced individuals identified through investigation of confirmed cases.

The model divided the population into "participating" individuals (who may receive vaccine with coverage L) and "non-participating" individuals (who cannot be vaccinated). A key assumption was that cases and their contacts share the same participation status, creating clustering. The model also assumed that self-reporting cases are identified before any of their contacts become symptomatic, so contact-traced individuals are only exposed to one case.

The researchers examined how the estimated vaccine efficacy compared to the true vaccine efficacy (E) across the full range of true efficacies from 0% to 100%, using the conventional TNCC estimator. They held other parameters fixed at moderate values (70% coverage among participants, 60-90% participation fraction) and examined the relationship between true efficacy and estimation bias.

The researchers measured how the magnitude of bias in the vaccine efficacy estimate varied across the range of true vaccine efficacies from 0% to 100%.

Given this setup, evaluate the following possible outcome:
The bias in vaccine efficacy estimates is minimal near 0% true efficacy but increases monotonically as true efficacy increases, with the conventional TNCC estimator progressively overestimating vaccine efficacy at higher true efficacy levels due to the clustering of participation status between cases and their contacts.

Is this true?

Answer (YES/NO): NO